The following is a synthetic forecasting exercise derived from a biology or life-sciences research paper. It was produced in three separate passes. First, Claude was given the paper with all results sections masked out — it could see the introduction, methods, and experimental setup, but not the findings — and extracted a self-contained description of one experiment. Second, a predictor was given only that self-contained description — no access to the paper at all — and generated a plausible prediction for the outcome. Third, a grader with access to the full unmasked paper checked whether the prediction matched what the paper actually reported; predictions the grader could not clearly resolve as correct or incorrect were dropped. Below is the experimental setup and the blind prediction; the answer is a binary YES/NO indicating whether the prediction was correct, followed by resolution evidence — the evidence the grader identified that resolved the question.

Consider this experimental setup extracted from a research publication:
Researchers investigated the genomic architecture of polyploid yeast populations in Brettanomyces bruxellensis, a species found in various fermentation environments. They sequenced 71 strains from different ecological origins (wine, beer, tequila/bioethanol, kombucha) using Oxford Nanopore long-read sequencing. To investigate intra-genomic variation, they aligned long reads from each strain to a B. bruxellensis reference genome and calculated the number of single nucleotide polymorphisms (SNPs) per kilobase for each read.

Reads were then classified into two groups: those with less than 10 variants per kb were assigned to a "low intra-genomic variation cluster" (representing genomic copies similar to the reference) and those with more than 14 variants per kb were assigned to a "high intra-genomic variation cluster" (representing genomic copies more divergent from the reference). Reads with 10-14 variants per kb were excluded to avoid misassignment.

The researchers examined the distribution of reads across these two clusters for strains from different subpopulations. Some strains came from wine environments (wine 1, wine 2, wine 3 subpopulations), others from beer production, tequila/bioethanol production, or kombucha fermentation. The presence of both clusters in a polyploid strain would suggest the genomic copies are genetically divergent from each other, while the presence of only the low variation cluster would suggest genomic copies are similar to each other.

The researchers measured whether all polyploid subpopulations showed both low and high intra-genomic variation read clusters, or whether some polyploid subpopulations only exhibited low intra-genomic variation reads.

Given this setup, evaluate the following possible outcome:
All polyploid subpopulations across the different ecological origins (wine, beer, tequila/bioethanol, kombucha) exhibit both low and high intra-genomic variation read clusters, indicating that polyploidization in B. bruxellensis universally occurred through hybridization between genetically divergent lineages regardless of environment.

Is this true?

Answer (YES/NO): NO